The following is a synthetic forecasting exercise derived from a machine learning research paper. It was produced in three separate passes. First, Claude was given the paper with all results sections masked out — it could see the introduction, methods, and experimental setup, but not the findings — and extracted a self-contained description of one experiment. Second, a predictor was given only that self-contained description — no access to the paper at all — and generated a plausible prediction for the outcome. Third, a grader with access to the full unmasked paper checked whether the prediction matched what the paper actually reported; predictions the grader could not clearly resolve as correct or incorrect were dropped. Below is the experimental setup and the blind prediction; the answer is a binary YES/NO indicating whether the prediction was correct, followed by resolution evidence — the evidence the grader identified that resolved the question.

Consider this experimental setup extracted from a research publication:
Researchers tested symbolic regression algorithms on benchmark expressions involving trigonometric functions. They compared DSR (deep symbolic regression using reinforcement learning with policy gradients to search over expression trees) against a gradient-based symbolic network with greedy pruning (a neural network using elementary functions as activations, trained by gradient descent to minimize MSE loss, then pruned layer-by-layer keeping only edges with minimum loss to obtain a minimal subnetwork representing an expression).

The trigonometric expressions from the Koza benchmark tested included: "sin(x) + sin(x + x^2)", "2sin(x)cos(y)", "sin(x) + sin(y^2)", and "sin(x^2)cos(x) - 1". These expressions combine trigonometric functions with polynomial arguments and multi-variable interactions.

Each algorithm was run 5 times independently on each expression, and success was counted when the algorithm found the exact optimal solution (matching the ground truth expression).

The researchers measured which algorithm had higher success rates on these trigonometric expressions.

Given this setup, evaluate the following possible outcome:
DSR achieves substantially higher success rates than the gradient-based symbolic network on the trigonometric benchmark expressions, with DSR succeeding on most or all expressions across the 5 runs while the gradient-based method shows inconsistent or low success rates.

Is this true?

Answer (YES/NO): YES